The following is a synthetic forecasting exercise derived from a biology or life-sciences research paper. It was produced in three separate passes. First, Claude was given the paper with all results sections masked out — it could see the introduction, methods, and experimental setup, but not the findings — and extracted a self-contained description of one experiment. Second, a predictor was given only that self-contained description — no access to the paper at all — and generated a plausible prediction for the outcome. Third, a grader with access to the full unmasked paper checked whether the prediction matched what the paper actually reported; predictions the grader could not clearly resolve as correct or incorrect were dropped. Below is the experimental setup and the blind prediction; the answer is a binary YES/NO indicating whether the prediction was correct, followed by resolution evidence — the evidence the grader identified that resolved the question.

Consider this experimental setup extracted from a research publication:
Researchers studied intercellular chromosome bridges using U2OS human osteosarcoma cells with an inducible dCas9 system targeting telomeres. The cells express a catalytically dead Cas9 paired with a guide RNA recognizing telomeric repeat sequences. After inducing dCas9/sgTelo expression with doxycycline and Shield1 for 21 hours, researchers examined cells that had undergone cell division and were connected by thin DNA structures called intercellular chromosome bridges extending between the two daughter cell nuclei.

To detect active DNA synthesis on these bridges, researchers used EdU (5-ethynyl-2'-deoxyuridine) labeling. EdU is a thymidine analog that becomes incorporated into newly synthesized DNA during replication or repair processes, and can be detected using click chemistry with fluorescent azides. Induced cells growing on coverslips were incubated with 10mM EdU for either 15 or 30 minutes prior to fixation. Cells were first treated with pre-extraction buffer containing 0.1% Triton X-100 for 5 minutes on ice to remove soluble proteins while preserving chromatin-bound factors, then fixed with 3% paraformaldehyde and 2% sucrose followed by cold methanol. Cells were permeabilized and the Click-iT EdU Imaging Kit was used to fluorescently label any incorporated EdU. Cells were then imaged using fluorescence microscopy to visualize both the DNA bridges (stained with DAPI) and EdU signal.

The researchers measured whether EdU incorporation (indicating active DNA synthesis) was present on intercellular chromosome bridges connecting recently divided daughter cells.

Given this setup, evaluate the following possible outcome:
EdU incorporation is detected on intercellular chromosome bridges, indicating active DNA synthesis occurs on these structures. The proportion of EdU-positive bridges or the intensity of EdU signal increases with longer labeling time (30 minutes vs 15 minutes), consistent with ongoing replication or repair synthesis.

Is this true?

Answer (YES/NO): YES